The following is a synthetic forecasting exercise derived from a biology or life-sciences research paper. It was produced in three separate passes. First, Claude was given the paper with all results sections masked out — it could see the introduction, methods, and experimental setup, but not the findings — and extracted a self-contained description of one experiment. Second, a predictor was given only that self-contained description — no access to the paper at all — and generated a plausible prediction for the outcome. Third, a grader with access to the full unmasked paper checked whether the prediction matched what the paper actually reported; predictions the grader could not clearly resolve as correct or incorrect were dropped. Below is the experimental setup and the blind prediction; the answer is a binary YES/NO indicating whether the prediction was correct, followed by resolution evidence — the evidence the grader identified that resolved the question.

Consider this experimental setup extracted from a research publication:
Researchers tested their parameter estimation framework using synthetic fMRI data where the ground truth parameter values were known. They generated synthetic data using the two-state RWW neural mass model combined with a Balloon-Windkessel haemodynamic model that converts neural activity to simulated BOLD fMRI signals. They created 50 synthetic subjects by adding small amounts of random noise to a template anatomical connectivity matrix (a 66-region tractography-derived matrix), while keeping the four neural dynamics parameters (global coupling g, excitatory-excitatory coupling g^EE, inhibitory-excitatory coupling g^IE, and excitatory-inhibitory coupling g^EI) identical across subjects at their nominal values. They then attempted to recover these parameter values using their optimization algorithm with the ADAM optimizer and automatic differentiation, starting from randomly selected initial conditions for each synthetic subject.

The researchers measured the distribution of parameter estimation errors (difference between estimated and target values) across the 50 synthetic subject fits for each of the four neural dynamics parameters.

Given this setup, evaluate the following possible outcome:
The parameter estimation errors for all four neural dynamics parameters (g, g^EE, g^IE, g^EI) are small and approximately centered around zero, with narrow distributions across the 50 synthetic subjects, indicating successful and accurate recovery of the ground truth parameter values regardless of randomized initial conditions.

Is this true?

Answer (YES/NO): NO